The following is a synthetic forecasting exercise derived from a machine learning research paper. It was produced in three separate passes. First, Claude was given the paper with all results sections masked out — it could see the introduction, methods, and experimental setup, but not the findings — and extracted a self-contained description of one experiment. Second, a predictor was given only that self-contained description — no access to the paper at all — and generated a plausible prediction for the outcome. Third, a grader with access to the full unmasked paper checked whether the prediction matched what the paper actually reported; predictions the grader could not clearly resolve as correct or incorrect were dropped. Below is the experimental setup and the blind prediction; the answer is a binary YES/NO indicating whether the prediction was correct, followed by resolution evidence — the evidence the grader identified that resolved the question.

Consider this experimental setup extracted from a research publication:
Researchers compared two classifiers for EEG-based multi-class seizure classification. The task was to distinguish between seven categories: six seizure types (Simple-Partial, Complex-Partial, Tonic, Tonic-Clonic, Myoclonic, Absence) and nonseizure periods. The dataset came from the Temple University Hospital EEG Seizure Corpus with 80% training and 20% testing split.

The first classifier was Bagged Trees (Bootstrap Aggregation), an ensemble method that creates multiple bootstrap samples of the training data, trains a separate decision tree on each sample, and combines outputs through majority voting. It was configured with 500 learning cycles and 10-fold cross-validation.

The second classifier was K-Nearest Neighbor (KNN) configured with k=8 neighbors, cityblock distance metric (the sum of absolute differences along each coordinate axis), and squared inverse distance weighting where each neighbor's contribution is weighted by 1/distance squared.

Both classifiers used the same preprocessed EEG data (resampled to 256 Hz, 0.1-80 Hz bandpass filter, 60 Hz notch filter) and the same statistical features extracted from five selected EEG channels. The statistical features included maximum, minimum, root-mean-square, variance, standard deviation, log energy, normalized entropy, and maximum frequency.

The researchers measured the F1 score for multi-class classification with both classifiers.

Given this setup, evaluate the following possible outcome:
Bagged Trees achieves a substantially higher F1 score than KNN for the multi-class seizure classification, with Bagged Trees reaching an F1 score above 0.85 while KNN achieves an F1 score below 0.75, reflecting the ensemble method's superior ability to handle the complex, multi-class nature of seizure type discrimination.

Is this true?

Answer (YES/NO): NO